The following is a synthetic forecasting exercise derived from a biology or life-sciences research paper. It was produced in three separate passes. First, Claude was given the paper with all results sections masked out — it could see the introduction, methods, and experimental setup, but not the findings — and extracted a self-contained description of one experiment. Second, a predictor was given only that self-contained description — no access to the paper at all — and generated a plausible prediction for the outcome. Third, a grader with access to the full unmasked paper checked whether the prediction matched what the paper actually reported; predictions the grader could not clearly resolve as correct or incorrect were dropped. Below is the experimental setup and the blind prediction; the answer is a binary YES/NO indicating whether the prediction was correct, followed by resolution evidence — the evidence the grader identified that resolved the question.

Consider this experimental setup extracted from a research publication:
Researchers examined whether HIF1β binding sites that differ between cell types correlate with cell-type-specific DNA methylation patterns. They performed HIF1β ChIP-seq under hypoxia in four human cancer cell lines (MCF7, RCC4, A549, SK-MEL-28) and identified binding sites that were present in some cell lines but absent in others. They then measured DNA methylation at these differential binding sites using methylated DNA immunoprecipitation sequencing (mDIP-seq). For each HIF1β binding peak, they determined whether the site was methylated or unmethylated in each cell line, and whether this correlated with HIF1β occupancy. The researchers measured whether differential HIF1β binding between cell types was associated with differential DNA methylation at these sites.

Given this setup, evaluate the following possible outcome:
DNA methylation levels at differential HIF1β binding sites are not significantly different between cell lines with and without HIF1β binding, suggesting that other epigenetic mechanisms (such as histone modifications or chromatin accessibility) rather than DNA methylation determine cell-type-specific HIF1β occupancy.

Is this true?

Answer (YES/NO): NO